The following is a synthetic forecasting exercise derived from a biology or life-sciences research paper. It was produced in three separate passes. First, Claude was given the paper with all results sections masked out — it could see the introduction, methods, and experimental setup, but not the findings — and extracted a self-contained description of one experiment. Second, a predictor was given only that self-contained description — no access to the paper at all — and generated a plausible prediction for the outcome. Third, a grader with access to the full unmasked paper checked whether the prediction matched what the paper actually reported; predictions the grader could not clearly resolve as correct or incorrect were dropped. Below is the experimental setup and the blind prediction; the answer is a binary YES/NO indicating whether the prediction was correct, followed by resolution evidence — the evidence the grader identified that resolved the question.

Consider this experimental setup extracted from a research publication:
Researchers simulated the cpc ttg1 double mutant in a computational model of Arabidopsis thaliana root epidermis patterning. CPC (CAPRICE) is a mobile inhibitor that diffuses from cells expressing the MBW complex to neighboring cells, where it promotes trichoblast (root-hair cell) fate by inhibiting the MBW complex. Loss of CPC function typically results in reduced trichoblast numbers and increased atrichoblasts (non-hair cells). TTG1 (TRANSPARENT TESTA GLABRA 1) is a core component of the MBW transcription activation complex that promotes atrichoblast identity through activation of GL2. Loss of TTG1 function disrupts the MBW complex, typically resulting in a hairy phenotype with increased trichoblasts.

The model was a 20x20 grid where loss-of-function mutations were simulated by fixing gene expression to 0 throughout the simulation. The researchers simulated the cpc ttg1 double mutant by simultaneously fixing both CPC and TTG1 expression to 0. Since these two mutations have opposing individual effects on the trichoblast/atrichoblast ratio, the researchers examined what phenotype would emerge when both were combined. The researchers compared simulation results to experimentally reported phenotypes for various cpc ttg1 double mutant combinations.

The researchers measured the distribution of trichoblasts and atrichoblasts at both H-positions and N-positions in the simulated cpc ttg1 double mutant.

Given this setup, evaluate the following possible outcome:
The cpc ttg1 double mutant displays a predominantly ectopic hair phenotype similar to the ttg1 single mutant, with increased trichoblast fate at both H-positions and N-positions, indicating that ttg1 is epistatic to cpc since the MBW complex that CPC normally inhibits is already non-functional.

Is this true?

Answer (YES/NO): YES